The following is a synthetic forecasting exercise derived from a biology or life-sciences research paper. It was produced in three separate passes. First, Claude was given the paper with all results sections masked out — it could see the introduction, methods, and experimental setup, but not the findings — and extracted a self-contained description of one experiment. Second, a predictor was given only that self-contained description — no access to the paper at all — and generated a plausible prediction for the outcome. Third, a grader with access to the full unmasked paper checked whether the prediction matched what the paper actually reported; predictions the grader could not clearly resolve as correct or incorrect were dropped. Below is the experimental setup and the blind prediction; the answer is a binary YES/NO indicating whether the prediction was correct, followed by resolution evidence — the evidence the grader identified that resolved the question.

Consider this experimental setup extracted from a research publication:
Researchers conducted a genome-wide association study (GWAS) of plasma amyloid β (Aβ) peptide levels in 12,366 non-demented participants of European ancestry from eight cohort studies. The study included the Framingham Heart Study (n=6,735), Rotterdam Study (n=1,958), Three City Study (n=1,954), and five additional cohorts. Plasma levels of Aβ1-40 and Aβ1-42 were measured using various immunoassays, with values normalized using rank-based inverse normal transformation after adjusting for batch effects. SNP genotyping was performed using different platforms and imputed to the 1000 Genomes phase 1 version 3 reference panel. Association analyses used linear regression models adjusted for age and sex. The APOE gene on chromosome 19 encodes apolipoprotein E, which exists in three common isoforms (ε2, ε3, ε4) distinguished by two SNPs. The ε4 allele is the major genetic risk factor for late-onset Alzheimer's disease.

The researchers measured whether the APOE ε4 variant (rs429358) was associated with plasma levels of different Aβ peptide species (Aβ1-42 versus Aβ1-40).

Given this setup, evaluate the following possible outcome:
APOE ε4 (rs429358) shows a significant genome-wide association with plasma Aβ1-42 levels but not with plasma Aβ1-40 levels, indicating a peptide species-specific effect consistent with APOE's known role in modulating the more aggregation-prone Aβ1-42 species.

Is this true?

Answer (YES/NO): YES